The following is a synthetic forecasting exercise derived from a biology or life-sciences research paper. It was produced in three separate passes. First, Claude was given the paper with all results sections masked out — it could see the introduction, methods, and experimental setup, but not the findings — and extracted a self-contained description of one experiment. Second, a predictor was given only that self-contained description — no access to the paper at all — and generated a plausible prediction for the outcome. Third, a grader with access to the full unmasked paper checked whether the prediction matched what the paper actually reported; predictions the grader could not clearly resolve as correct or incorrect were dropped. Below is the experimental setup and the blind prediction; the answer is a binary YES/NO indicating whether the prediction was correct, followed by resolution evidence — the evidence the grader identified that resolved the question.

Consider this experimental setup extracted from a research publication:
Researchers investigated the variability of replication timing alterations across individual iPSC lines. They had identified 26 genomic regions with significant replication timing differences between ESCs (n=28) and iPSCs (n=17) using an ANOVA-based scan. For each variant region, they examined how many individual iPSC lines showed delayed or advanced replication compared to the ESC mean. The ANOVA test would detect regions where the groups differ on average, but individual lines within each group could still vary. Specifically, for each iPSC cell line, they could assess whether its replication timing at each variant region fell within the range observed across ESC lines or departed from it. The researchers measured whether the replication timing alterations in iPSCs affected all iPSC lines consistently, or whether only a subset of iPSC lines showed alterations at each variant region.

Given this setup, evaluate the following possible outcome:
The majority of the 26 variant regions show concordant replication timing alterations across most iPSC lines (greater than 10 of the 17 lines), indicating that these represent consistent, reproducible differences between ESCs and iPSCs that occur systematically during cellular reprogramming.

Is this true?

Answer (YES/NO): NO